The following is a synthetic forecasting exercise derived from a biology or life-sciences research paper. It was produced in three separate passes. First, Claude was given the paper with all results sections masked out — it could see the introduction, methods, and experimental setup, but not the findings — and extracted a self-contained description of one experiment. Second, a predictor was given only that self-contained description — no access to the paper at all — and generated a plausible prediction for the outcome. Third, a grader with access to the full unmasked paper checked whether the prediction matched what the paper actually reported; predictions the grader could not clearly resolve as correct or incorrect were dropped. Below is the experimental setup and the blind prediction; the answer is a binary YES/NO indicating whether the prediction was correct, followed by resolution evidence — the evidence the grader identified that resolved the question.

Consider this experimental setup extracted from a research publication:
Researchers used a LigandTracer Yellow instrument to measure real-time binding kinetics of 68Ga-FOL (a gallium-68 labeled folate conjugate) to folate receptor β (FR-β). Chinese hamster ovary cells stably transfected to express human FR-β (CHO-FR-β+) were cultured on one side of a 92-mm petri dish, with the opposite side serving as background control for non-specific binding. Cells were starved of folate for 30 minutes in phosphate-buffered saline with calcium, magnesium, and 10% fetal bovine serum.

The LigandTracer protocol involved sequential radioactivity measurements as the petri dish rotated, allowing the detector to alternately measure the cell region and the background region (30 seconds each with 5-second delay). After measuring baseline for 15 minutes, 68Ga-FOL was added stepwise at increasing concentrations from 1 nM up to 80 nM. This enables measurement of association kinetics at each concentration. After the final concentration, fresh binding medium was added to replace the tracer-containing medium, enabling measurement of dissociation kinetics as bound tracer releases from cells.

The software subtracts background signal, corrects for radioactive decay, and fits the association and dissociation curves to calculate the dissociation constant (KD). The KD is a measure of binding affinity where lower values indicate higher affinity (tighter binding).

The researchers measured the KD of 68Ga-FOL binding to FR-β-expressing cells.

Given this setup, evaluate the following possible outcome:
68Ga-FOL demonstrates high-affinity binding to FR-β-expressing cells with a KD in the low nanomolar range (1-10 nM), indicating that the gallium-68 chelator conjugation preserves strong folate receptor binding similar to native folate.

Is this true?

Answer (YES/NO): YES